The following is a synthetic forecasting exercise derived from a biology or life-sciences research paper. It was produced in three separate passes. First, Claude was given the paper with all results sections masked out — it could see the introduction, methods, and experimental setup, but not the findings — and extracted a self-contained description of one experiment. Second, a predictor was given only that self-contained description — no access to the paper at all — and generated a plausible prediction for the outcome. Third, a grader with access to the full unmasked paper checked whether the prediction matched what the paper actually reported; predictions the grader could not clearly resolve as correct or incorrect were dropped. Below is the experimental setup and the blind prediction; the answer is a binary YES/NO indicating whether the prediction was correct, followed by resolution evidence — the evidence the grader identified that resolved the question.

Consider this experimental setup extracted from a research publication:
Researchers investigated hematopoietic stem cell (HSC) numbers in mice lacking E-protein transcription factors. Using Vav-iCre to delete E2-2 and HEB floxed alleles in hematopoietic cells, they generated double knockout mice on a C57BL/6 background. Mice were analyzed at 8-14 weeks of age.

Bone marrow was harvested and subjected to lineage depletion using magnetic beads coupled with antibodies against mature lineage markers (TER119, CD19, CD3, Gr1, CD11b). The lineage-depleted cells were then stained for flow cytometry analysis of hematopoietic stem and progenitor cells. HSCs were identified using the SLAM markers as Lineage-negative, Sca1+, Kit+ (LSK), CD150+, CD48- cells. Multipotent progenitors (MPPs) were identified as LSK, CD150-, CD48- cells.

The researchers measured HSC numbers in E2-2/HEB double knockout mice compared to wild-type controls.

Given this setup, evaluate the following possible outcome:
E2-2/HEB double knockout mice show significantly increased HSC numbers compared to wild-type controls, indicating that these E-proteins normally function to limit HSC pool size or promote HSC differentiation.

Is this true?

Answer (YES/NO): NO